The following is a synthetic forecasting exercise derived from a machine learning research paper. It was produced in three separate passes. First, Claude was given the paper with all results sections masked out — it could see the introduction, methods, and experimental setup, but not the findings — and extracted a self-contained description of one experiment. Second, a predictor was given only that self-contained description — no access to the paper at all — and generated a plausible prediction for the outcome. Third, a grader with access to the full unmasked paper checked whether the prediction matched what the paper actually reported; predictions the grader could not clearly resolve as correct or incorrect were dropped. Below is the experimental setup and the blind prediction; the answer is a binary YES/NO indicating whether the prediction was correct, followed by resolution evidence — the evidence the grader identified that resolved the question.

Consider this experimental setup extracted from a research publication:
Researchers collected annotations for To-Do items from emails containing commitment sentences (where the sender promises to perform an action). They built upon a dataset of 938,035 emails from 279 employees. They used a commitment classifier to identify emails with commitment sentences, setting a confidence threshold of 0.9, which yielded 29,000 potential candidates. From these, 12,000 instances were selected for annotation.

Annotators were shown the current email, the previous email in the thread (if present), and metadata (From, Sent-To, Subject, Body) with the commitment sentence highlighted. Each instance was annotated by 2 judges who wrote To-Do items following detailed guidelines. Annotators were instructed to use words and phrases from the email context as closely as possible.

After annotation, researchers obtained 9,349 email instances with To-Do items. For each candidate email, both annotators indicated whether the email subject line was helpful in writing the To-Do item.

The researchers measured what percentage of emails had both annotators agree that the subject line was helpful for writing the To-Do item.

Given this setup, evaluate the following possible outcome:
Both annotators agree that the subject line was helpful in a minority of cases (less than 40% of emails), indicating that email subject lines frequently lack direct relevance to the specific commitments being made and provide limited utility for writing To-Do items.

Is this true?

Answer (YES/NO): NO